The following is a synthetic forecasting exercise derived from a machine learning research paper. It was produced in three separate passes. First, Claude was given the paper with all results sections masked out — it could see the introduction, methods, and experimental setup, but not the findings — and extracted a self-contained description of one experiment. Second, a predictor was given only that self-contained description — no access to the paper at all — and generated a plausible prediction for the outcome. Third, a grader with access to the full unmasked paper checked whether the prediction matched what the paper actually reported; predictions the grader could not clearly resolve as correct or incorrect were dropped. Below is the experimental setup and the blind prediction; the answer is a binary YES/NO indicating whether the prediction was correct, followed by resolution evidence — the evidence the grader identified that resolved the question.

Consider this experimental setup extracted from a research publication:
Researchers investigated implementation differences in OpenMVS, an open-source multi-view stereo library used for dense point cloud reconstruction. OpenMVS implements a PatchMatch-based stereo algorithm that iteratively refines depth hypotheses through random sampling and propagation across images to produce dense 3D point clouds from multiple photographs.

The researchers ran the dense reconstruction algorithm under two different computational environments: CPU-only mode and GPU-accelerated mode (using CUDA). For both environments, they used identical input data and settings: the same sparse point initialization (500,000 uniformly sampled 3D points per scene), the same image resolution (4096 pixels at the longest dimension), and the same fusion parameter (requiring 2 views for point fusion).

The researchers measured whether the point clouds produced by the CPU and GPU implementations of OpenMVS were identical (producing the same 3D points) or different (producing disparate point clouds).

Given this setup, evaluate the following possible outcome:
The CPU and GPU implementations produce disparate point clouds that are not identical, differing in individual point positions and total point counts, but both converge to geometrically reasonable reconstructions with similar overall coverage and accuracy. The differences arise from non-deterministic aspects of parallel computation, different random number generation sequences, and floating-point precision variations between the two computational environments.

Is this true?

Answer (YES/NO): NO